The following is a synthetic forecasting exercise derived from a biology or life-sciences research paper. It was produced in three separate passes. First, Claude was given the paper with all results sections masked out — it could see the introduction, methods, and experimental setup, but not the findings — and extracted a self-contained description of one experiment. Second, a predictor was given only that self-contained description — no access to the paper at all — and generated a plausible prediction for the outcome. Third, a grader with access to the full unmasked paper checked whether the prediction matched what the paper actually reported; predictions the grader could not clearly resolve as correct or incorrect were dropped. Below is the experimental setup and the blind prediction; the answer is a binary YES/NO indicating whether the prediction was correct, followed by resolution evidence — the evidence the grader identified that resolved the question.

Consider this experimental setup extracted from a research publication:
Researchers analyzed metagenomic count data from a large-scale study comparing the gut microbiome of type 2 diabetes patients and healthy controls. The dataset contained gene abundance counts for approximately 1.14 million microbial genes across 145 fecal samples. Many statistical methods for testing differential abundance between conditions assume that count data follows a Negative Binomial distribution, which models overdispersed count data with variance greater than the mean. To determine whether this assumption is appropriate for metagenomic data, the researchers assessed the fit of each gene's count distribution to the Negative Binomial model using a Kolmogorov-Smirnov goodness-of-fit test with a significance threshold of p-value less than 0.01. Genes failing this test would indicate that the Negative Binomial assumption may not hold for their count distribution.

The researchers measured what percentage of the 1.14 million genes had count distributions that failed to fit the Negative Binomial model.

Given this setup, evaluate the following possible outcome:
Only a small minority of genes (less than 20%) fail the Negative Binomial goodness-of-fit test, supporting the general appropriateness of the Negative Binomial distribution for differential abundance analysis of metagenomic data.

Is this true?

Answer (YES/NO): YES